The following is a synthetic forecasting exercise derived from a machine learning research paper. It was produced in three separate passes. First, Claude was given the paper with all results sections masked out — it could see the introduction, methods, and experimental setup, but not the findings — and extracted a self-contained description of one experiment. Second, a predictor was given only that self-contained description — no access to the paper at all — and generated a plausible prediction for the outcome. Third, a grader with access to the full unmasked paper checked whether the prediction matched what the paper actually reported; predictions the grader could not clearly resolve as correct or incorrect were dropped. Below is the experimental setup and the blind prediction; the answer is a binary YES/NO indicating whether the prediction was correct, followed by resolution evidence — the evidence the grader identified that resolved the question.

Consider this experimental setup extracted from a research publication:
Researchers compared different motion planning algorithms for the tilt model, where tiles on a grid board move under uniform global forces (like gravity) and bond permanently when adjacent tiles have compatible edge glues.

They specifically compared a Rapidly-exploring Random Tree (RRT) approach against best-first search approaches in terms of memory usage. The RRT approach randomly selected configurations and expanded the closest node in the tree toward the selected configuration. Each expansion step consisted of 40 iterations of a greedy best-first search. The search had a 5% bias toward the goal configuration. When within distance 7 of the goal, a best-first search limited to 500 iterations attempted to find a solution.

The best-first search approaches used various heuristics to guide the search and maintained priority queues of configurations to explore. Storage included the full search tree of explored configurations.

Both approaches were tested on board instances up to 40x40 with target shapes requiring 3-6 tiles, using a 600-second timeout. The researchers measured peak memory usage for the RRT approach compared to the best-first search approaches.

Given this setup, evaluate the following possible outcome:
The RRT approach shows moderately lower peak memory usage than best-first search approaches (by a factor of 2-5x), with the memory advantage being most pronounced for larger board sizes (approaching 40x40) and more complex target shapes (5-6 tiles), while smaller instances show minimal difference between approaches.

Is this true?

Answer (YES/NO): NO